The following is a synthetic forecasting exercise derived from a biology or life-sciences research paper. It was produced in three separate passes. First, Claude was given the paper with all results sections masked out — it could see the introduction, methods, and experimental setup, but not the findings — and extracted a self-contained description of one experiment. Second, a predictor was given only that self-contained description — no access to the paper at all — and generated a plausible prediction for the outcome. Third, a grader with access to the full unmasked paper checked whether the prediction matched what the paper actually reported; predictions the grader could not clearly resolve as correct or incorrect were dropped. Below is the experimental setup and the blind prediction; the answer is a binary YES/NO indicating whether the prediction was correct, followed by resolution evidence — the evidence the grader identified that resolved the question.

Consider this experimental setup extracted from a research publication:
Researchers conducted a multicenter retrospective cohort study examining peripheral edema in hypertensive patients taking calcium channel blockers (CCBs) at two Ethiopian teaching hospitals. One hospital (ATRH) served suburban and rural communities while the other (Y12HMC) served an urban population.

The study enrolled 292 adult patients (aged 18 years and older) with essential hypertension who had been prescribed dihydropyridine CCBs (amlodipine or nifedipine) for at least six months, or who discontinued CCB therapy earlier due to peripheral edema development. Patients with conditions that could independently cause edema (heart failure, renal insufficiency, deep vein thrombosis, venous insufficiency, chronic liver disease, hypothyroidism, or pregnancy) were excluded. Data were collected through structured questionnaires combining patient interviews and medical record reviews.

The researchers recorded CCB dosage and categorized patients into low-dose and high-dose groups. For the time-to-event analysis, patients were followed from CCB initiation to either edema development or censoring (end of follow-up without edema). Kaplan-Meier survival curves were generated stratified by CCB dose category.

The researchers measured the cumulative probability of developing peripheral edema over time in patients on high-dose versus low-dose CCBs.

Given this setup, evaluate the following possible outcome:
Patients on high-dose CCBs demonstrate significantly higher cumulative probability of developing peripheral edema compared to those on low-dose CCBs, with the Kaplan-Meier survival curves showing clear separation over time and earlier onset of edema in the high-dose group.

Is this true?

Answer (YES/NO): YES